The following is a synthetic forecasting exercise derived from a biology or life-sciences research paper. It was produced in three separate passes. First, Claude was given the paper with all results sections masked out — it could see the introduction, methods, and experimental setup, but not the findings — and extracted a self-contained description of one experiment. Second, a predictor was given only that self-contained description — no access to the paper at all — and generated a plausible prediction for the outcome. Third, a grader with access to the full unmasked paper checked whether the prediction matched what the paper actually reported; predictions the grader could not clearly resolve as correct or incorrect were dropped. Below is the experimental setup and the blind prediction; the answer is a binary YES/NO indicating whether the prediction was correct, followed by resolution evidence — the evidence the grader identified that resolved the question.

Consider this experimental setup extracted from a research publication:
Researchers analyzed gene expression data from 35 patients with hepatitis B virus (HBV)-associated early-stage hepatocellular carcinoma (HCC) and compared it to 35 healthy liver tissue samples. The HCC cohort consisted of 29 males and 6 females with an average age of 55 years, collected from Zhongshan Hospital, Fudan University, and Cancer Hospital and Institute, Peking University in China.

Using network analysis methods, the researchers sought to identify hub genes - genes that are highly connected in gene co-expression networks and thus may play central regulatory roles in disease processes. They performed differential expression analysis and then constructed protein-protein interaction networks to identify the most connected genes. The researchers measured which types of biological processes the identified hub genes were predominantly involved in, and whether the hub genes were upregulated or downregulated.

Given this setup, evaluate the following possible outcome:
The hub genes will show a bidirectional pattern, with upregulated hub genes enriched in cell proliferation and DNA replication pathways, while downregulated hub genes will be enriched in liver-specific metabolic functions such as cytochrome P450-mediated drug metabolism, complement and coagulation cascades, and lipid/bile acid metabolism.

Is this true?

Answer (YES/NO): NO